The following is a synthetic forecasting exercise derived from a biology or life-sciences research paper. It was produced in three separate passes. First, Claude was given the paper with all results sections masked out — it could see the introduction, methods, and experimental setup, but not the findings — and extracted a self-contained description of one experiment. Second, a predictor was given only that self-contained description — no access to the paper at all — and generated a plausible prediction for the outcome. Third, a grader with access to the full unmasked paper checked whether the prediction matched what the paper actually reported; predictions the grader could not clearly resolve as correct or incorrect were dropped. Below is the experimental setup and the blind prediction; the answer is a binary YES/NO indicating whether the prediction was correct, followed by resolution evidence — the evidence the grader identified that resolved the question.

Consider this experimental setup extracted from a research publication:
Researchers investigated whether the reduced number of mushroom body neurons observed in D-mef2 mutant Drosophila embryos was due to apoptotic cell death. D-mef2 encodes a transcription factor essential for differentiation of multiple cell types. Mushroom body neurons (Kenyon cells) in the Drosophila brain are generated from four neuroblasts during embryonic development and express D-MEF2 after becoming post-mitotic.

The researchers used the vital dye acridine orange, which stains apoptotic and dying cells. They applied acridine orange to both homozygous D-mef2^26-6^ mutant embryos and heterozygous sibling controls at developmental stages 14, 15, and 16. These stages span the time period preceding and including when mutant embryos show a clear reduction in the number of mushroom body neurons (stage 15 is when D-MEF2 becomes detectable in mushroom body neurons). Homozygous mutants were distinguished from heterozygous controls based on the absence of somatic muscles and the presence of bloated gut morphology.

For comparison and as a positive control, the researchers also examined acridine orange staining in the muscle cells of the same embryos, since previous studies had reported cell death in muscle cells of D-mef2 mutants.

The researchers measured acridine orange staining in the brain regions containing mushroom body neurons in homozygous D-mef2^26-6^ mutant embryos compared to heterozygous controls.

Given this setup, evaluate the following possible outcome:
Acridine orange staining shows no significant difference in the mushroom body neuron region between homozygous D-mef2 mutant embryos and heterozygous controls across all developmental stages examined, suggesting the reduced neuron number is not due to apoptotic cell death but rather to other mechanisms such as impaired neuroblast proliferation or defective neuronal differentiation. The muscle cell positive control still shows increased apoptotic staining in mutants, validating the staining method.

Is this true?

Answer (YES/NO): YES